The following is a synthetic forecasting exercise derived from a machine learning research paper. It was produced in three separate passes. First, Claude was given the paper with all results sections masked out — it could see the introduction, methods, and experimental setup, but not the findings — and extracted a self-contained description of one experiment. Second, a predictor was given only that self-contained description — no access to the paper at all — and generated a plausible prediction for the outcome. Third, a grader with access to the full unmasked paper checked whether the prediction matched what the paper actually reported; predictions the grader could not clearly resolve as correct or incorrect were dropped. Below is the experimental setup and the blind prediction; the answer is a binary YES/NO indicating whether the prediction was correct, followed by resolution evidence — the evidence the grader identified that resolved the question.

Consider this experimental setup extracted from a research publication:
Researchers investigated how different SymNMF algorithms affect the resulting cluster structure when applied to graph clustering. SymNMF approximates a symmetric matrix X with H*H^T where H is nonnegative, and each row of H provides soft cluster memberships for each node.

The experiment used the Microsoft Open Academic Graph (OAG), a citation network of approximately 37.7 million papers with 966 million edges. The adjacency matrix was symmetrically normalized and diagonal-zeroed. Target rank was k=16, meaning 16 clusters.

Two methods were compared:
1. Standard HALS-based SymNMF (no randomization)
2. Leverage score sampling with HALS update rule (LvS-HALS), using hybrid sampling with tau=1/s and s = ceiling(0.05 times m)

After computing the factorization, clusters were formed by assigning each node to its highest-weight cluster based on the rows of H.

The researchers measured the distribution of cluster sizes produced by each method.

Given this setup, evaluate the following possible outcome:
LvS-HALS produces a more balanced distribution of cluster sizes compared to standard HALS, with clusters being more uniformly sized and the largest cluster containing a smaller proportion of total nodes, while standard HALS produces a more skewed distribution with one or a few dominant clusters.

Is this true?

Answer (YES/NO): YES